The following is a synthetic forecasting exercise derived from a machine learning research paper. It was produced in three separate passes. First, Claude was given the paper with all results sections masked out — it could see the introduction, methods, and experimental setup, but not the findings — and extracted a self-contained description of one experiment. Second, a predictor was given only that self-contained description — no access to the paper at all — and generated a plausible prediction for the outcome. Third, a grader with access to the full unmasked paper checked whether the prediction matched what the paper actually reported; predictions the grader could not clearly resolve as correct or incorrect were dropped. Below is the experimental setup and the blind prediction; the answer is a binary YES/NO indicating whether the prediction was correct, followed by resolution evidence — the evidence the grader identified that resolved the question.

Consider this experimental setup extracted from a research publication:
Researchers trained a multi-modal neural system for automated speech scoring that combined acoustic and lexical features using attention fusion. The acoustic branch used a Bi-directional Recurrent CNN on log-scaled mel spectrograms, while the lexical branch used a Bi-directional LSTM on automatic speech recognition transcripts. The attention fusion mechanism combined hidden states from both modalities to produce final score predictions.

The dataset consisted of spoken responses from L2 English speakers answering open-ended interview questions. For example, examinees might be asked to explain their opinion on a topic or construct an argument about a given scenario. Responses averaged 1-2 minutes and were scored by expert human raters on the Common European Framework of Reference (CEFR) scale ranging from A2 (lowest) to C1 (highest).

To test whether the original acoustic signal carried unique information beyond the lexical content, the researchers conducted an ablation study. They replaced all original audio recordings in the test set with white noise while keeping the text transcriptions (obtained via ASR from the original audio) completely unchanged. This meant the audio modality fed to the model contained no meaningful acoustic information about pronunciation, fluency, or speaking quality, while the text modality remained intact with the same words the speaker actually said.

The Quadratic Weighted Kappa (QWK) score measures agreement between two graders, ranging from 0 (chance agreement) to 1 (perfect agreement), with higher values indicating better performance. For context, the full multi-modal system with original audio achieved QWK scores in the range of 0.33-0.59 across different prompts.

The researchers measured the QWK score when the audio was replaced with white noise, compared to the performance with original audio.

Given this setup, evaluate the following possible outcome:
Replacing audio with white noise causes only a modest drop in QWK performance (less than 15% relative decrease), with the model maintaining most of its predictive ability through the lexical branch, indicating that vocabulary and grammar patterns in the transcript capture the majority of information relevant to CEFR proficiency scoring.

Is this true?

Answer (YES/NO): NO